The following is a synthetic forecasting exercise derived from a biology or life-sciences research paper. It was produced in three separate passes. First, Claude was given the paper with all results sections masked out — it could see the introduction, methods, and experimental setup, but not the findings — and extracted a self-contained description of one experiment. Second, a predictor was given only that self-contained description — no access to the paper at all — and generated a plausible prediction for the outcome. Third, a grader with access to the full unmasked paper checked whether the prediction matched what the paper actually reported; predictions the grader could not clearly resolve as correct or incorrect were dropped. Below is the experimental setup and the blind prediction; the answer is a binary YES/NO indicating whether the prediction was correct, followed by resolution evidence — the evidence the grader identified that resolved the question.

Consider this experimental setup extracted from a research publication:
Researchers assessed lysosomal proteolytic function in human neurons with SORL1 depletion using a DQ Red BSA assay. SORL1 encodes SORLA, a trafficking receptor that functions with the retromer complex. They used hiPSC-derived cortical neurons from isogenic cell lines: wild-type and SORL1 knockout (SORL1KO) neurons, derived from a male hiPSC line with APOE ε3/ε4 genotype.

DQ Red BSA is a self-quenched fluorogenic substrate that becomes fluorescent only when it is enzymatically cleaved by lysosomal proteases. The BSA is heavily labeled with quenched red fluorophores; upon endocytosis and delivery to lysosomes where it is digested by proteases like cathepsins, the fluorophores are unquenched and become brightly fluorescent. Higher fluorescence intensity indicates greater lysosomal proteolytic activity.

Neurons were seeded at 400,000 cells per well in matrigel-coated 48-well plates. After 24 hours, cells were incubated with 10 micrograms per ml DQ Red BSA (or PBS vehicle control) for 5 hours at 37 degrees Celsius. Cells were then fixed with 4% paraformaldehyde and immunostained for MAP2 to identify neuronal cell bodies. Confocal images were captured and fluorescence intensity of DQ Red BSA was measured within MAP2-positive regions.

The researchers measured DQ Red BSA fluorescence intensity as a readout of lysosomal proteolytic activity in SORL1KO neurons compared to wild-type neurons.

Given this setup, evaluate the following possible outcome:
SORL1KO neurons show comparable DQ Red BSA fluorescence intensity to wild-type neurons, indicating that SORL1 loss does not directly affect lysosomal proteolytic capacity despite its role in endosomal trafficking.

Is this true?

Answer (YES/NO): NO